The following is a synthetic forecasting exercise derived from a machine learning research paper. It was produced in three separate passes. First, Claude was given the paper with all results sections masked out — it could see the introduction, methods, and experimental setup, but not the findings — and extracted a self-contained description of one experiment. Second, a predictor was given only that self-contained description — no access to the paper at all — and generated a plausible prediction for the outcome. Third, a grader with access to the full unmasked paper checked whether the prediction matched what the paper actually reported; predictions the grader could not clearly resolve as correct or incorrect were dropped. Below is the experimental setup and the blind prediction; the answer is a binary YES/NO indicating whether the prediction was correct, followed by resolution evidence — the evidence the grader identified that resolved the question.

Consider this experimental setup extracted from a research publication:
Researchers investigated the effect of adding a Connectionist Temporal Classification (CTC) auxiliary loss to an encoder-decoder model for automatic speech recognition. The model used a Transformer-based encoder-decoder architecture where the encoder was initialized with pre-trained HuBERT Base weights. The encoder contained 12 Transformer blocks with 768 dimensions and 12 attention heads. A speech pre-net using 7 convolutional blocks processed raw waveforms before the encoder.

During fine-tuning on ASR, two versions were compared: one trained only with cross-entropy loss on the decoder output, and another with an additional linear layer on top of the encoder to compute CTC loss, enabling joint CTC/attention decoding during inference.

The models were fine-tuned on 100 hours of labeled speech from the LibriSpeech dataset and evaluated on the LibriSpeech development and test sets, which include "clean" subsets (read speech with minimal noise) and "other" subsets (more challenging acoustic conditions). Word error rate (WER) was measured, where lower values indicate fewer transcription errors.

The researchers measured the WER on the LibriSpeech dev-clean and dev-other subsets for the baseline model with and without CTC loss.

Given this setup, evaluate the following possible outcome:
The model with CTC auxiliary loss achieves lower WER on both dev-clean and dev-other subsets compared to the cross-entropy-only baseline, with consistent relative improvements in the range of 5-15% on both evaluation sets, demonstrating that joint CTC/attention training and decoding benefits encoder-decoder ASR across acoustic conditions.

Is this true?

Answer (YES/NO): NO